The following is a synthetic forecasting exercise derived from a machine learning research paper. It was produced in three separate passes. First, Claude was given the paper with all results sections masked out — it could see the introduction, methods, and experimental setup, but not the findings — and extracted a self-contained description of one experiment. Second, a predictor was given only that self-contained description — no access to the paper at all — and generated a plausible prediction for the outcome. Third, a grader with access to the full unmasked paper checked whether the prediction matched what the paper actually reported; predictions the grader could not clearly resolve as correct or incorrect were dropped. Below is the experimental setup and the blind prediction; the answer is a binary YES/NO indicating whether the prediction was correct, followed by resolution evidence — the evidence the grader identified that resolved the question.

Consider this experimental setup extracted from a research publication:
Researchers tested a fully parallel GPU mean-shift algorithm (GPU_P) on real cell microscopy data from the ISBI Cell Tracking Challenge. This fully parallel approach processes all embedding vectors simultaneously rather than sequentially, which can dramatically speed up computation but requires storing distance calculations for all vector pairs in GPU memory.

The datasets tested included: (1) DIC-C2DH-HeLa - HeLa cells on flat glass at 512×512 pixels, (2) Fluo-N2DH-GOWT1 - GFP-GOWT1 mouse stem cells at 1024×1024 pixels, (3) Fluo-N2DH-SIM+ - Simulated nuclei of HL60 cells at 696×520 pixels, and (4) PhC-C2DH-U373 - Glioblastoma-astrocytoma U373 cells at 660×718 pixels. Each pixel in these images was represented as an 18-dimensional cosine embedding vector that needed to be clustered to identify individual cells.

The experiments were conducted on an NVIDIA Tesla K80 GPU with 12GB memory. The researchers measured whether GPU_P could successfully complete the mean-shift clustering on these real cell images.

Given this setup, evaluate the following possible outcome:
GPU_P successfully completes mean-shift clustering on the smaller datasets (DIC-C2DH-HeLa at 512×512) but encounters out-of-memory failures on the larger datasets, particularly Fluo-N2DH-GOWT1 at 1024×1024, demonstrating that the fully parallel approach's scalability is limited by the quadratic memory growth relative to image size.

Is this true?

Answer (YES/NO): NO